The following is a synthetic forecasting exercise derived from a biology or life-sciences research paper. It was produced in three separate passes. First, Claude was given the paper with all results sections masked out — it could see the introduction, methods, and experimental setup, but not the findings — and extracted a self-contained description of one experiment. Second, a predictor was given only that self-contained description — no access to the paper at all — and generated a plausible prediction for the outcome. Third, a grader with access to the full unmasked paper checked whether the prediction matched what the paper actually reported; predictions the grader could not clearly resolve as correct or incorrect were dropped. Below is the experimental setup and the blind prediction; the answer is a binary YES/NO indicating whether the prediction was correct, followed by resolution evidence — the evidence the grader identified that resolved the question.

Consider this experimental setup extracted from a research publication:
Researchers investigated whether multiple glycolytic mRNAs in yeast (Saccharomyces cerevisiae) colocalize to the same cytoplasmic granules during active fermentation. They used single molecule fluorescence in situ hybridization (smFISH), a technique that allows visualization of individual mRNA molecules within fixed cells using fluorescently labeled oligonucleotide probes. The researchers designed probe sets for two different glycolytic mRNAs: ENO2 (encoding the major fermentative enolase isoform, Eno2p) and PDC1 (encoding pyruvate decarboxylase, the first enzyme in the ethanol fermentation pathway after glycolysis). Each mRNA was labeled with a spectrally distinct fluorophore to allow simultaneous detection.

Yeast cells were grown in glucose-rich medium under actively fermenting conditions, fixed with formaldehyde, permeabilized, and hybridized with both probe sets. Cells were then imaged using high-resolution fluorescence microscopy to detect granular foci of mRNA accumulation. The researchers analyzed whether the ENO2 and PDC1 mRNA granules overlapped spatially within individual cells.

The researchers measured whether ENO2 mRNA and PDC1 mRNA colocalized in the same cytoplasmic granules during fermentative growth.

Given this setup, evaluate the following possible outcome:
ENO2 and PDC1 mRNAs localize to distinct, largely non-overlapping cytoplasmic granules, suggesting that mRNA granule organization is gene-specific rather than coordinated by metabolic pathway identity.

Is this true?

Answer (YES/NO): NO